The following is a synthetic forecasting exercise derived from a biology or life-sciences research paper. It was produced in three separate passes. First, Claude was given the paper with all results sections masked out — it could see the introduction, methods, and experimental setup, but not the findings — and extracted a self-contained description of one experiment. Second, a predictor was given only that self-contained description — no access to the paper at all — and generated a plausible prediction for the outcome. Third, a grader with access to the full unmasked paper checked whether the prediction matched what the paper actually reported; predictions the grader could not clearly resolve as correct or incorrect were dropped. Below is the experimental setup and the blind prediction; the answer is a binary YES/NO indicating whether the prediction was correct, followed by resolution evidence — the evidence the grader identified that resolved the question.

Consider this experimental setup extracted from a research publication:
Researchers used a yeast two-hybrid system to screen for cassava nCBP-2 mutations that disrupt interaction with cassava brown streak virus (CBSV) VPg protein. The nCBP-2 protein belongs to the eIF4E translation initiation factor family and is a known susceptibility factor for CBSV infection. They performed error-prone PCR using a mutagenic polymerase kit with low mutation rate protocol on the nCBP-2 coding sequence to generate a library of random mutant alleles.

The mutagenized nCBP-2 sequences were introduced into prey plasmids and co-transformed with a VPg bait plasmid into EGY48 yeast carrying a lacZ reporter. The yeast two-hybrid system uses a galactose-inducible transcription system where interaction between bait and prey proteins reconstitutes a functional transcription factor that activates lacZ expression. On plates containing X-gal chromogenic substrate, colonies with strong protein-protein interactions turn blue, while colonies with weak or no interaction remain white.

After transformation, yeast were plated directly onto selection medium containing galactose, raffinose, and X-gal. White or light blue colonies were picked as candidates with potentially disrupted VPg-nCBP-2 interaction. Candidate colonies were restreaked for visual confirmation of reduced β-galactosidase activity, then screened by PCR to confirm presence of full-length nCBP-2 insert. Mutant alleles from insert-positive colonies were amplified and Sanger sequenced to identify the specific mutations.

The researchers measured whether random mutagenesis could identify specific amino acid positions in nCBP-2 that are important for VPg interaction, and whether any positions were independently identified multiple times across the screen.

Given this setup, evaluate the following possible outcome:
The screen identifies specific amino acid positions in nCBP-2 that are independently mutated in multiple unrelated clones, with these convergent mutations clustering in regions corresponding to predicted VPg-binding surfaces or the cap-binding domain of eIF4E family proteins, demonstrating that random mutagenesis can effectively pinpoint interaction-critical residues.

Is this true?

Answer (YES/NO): NO